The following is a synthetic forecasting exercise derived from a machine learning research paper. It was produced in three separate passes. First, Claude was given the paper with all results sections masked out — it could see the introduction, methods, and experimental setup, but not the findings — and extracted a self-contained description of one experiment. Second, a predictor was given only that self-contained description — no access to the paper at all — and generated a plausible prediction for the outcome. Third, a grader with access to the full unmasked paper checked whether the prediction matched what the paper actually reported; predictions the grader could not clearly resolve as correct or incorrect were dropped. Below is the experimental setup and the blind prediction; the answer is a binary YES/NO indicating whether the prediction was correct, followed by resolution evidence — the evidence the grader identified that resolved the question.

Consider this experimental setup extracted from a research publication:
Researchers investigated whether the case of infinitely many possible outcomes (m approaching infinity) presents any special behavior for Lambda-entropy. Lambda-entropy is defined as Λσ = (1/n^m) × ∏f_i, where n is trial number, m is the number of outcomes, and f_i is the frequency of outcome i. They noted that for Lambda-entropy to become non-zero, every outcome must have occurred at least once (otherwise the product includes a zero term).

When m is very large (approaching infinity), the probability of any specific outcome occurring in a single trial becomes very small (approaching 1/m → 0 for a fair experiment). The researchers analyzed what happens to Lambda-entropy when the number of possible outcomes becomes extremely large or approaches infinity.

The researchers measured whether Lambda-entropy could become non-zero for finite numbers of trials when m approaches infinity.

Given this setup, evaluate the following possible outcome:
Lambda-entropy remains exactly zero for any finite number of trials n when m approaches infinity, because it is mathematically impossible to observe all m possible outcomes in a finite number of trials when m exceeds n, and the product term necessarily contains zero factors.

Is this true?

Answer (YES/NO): YES